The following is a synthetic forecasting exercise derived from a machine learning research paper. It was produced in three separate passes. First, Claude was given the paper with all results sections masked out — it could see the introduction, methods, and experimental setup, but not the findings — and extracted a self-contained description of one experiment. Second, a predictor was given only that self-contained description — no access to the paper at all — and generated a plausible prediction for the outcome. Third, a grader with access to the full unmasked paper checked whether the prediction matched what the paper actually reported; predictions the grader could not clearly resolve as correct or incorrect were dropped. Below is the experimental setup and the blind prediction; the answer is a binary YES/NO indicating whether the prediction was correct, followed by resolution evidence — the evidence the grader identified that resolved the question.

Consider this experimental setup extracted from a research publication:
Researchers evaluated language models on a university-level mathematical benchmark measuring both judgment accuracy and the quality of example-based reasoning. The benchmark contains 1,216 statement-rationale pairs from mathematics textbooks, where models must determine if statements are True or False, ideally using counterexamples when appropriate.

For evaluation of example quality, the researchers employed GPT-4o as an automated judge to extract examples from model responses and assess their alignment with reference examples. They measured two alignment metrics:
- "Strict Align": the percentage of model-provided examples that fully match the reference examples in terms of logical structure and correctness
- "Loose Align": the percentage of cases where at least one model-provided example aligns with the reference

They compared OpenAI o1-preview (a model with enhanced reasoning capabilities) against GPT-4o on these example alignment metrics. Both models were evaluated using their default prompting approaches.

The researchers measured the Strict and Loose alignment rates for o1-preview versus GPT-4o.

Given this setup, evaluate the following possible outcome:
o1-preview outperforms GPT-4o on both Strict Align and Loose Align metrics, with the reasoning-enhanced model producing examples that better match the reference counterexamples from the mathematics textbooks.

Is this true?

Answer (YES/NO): YES